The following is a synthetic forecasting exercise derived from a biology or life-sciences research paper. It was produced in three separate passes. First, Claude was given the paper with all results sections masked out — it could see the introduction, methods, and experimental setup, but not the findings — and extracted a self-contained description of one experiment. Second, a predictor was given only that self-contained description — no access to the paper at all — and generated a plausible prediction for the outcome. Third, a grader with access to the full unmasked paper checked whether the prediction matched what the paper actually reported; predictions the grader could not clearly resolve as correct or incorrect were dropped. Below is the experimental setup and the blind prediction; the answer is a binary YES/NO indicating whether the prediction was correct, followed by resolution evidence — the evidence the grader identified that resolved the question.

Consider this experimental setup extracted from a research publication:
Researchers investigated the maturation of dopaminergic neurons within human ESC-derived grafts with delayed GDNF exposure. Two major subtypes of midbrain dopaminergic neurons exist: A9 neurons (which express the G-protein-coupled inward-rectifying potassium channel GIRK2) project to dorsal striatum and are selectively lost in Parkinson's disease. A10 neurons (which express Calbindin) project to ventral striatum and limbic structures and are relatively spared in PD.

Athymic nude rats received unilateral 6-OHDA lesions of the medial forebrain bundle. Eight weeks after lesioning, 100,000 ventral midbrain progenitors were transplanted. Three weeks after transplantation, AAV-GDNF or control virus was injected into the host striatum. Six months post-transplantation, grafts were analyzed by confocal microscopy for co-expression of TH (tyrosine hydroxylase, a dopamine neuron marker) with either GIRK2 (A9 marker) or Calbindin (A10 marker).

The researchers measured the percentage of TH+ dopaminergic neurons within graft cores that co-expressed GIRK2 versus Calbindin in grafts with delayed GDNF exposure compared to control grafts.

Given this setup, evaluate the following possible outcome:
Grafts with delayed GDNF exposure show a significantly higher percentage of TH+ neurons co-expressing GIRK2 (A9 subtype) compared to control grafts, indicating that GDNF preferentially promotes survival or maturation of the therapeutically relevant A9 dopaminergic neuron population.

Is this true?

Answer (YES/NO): NO